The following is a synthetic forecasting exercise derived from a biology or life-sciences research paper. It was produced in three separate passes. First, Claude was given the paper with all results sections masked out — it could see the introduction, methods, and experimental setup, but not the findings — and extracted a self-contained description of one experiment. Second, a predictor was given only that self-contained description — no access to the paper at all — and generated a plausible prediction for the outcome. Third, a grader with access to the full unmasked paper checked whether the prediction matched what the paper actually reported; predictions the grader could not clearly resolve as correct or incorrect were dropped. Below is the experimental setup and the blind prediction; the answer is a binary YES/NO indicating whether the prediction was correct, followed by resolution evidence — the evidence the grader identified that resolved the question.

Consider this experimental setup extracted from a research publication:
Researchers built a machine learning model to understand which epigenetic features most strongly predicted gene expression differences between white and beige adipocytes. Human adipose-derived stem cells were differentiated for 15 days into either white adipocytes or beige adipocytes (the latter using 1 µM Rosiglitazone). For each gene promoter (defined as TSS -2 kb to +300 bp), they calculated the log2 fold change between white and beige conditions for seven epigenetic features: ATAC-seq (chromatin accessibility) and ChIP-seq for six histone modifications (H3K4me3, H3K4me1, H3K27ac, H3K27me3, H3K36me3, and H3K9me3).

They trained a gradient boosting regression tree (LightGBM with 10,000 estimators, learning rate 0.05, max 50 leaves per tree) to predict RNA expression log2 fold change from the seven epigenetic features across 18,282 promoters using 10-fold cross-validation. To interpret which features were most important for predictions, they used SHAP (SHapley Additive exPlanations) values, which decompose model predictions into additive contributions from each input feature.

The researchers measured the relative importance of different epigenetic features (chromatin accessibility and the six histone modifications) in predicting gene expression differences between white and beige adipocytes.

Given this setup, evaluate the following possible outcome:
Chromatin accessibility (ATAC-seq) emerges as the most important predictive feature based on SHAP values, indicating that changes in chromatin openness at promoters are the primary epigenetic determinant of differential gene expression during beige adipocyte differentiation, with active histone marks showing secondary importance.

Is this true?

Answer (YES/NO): NO